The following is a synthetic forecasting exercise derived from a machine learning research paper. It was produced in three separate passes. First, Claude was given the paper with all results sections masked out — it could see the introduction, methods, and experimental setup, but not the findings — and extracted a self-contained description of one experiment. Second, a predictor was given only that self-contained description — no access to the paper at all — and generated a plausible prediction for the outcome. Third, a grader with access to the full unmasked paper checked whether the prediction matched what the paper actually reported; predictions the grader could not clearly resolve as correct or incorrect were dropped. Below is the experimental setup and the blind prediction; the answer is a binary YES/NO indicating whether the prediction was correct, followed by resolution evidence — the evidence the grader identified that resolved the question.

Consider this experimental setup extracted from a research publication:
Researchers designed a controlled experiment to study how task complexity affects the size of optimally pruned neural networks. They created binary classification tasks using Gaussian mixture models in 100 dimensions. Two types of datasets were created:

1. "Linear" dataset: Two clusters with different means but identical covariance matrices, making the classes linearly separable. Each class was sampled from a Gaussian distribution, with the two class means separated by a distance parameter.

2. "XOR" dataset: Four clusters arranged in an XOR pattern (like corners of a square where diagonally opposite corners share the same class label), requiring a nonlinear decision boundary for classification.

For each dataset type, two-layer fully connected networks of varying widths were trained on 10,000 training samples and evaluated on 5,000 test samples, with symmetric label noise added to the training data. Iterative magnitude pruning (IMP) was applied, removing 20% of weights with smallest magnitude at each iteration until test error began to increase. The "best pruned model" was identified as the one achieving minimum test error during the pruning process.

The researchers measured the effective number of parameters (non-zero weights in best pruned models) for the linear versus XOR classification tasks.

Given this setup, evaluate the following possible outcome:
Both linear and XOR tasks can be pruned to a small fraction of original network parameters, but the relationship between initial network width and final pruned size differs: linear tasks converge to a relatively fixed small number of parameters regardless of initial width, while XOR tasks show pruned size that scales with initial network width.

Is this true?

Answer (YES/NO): NO